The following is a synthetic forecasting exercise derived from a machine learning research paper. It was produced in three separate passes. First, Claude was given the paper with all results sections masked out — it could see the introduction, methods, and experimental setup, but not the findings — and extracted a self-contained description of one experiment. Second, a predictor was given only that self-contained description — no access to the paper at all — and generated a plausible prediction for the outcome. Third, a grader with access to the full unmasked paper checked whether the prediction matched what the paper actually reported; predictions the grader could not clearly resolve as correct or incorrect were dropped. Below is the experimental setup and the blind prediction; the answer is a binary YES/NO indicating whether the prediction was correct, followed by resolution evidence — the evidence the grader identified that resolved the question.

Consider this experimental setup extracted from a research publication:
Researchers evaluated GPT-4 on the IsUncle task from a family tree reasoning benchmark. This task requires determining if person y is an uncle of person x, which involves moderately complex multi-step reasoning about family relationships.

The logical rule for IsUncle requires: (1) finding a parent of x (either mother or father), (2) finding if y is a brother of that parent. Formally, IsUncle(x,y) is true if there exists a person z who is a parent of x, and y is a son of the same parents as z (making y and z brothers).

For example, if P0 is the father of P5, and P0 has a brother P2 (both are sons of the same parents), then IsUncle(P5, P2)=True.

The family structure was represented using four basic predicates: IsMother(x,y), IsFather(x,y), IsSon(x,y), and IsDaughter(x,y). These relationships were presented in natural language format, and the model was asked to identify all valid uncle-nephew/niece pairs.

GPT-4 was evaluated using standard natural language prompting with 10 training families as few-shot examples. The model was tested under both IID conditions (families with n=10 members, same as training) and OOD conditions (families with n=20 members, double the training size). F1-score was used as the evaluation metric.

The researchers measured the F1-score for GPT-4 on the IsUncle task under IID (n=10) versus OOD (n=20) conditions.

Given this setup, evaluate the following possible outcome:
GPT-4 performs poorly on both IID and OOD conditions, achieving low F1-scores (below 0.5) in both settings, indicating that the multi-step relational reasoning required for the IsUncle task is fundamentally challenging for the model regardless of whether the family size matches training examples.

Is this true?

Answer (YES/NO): NO